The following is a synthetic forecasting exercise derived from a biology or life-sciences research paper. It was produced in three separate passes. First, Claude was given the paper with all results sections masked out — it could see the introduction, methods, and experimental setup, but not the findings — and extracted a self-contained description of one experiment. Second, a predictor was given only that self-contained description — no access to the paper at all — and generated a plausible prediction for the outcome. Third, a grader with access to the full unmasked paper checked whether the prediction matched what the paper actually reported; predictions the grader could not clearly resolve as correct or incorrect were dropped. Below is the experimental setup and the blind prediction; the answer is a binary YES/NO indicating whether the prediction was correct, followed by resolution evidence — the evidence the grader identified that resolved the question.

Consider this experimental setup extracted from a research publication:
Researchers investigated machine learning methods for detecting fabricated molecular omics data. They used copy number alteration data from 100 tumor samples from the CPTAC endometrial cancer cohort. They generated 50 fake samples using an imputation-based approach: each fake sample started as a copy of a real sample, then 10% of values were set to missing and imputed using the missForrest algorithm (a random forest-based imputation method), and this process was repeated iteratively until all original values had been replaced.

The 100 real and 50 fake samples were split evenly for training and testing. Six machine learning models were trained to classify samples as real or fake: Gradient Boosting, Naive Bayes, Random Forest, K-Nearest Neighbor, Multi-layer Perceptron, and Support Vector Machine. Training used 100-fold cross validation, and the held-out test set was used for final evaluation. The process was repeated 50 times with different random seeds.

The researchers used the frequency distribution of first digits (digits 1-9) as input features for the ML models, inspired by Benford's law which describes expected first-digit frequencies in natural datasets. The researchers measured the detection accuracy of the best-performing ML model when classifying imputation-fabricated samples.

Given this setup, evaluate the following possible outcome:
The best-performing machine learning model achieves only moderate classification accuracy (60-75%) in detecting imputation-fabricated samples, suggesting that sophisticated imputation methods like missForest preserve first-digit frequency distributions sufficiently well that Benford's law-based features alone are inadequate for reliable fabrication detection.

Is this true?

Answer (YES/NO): NO